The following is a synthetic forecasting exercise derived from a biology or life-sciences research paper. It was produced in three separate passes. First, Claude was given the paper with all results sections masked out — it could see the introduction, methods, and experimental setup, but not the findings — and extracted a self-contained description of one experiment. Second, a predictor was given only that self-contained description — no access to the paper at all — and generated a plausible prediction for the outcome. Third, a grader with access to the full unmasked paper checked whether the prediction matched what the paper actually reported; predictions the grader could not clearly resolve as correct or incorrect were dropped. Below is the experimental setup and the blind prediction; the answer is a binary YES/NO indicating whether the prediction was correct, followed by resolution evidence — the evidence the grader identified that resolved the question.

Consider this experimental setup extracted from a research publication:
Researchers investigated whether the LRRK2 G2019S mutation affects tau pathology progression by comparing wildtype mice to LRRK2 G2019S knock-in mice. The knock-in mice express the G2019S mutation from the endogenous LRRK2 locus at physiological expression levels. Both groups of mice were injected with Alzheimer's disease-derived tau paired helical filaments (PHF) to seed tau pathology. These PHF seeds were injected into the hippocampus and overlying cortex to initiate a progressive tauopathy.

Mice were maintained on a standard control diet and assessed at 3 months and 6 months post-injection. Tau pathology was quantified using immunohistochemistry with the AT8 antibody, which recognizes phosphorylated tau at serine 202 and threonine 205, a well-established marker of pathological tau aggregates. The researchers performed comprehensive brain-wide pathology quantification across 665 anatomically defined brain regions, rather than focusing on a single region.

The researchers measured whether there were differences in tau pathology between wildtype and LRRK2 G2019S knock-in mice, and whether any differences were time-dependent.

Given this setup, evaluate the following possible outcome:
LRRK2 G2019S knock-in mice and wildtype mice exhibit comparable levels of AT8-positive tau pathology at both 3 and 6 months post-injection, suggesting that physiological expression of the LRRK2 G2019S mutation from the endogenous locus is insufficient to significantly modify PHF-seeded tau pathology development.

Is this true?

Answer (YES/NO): NO